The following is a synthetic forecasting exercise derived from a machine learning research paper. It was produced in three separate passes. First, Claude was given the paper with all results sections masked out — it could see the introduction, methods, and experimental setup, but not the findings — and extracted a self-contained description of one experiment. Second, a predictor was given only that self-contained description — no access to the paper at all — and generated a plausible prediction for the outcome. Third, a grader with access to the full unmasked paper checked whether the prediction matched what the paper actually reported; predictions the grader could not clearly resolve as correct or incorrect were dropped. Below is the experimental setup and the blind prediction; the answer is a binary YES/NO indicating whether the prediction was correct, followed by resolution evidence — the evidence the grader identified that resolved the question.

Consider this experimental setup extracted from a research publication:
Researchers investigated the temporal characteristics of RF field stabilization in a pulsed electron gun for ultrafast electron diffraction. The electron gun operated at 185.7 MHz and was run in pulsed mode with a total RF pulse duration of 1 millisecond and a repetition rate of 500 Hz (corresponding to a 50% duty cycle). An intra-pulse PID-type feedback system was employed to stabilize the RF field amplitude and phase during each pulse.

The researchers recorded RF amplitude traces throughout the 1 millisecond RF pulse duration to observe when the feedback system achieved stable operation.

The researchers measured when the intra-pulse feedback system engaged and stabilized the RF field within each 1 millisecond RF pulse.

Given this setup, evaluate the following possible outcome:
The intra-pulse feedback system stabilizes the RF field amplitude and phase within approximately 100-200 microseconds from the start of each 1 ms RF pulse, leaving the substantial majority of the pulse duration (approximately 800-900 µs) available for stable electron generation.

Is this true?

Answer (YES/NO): NO